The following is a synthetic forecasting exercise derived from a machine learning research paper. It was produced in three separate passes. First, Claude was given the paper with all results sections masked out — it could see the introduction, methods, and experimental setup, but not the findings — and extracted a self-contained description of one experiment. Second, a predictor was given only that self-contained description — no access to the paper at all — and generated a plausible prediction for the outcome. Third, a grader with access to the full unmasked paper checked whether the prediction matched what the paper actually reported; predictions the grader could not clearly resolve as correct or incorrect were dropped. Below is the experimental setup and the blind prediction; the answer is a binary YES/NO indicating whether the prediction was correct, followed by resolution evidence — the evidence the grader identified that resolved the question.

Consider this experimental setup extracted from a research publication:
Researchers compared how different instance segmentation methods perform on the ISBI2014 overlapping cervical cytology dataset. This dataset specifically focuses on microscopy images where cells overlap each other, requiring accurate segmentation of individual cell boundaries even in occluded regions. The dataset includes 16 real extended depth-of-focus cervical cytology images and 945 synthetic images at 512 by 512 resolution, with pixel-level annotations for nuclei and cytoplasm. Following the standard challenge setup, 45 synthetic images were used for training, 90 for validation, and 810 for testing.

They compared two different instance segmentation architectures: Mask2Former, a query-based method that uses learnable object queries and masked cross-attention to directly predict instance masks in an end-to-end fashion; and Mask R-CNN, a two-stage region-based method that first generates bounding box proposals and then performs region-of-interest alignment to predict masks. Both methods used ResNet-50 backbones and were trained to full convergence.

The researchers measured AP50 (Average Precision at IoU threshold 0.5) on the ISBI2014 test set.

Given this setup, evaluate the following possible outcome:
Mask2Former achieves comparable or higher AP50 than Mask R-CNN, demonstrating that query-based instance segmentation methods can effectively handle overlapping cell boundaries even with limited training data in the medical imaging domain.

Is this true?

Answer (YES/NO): NO